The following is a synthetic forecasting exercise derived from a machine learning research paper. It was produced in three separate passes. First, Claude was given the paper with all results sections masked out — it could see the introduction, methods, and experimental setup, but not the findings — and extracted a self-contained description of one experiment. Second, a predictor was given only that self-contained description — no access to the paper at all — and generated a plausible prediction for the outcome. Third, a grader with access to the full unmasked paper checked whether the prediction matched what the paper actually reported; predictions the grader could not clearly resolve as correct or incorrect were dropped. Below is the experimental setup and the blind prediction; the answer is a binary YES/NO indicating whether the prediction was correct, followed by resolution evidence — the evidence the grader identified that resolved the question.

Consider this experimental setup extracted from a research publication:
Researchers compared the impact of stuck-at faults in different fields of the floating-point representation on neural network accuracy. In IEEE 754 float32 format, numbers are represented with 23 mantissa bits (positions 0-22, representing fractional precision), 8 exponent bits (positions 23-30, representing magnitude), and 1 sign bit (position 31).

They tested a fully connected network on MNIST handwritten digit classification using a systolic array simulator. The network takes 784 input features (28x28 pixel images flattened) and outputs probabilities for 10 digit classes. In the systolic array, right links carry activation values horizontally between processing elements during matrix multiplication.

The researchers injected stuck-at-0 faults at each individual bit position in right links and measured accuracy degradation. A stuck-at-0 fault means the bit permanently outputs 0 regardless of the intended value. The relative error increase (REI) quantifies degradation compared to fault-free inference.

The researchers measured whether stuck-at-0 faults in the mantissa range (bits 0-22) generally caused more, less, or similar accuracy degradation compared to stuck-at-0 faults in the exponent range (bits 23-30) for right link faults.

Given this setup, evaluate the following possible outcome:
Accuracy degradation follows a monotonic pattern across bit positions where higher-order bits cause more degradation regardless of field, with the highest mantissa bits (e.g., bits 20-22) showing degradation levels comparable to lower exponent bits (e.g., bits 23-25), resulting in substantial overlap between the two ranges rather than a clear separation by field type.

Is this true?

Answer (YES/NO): NO